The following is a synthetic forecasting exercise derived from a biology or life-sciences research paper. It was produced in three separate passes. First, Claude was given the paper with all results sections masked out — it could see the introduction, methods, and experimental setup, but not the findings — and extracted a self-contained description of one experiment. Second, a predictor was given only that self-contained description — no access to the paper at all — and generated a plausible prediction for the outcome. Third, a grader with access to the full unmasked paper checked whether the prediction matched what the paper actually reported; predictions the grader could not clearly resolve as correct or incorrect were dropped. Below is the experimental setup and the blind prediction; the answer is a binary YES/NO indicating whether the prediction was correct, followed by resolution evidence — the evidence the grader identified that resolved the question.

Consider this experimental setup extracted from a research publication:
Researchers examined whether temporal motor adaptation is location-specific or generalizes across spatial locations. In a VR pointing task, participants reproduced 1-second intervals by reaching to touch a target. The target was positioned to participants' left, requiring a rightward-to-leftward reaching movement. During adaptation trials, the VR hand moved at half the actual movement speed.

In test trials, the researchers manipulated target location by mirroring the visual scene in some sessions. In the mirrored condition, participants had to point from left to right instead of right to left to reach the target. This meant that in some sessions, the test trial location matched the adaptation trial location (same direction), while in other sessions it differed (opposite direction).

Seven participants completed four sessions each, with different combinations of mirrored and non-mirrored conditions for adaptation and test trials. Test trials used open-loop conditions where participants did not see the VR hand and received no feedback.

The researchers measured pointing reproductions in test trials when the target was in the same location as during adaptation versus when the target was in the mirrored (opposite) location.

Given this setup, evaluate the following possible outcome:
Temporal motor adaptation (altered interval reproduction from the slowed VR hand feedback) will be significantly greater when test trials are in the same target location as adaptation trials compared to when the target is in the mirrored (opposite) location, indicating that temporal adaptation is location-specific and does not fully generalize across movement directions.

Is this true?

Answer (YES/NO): NO